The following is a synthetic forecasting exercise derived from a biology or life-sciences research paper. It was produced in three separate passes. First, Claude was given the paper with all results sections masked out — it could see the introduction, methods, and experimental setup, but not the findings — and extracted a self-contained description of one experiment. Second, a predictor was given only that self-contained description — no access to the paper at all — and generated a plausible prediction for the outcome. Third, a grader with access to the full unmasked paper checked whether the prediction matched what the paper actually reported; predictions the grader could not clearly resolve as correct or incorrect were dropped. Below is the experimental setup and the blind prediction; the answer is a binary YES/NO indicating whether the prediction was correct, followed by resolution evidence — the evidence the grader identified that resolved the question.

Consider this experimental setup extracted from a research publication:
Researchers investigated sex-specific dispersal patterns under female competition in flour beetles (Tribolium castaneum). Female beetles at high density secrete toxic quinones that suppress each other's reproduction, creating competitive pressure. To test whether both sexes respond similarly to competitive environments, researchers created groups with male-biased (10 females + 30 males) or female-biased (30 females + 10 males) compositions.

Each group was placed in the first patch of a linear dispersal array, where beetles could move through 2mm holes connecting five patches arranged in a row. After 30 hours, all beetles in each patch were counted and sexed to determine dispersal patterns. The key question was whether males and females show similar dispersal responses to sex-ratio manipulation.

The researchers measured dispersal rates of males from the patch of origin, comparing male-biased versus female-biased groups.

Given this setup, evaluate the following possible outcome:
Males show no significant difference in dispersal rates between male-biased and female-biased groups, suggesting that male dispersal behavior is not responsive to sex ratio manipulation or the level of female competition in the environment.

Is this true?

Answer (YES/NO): NO